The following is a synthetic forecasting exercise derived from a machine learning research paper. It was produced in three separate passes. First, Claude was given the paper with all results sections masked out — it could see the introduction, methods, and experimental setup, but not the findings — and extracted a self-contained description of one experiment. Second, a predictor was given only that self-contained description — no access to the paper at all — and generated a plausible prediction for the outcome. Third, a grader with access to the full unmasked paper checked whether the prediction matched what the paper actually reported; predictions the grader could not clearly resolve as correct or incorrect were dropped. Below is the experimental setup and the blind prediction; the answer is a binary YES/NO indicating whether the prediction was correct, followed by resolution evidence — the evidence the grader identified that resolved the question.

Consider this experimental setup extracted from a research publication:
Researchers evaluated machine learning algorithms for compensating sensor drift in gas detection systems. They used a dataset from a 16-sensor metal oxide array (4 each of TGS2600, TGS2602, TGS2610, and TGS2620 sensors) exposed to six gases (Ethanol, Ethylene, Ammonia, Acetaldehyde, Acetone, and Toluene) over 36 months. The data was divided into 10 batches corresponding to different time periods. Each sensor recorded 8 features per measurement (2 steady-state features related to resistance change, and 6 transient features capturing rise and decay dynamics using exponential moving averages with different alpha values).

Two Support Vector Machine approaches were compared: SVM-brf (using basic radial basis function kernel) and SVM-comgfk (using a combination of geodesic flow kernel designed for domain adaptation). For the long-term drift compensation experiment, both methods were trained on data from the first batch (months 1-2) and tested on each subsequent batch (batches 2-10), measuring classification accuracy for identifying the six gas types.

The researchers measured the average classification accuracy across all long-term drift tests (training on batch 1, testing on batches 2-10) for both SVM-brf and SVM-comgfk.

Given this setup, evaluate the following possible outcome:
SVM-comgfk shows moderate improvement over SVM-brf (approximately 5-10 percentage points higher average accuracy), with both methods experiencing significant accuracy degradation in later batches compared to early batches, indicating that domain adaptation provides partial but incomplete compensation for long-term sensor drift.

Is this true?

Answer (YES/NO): NO